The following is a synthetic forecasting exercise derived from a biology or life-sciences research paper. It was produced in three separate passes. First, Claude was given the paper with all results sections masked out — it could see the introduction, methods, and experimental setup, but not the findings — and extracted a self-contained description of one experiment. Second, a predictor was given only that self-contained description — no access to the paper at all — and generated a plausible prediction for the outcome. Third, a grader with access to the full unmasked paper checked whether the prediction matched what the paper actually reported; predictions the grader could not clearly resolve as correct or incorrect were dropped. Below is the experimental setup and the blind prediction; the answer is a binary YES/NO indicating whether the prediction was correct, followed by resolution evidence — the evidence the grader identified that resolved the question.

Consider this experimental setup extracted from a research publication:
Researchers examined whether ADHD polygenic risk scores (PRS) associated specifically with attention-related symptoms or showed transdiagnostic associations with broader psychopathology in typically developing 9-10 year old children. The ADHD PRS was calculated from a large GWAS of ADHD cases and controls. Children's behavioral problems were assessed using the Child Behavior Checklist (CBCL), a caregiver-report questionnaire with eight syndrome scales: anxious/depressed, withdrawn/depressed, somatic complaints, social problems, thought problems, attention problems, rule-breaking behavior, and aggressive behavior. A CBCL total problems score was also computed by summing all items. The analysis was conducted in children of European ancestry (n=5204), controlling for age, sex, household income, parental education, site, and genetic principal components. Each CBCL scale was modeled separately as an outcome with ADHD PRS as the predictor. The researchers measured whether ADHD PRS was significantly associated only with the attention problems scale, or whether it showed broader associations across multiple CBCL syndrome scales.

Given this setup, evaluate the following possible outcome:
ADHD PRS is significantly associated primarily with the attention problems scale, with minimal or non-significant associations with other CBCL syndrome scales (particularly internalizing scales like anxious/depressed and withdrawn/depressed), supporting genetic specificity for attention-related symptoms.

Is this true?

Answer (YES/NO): NO